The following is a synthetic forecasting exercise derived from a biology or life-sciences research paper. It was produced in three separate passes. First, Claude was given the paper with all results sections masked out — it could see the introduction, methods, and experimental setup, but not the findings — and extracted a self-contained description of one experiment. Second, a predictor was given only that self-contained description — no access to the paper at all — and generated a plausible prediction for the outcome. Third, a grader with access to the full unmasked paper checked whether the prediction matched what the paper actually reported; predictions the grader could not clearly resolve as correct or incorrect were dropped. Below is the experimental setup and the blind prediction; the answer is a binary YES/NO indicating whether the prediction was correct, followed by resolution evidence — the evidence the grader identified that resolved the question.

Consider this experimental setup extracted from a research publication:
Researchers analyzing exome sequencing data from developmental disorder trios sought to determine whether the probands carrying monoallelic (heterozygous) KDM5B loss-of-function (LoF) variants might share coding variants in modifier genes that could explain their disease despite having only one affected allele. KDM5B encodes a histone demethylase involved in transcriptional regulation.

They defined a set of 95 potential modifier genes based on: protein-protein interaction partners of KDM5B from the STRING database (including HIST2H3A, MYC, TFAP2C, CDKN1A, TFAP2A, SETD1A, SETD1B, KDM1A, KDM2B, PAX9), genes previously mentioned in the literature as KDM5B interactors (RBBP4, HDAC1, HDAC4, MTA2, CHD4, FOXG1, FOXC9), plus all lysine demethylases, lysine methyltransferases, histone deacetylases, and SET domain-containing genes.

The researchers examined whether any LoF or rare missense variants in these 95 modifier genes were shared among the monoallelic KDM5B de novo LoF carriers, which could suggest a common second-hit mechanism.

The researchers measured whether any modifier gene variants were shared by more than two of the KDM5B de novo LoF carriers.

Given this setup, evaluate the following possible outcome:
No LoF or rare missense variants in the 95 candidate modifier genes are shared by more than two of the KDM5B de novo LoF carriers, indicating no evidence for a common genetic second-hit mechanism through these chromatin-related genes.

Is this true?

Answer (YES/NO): YES